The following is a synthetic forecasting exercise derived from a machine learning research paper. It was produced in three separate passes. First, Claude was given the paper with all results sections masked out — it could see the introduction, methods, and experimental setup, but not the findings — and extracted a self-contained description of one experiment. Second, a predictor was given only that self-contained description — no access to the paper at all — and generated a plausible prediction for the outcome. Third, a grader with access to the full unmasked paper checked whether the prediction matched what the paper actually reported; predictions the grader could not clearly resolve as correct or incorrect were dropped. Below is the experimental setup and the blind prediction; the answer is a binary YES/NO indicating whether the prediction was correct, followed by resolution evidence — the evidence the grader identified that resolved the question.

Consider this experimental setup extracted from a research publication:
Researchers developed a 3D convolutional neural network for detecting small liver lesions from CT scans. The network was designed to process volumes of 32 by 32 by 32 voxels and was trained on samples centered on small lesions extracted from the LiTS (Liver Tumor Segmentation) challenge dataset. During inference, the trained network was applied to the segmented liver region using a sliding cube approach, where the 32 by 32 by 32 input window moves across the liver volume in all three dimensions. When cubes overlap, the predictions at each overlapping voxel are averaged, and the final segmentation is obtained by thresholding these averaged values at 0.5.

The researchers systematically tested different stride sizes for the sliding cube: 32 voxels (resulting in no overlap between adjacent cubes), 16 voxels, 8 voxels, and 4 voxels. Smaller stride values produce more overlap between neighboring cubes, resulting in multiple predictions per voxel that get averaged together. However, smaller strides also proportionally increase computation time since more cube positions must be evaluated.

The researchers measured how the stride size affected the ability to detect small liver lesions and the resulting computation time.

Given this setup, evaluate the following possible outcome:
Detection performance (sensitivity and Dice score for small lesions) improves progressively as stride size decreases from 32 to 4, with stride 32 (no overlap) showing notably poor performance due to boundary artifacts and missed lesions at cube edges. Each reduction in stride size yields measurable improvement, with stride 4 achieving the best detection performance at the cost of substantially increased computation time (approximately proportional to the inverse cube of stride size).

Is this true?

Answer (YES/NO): NO